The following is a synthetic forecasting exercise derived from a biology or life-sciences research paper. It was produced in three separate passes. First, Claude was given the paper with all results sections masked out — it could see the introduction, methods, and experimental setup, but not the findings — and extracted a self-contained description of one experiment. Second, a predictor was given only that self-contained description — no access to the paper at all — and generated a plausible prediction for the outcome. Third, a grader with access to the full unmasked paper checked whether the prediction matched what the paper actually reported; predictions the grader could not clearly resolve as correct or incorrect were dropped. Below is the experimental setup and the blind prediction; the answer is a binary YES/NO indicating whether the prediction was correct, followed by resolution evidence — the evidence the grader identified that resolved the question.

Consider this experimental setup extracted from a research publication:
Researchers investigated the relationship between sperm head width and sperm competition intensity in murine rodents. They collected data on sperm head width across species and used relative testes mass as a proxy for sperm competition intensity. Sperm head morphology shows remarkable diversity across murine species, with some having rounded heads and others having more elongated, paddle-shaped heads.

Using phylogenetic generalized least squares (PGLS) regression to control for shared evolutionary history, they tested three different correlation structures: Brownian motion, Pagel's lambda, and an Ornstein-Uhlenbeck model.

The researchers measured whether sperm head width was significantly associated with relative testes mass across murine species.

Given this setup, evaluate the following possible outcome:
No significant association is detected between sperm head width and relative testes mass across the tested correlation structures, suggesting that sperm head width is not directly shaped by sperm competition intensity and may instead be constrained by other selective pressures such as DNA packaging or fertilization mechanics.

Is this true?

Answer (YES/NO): NO